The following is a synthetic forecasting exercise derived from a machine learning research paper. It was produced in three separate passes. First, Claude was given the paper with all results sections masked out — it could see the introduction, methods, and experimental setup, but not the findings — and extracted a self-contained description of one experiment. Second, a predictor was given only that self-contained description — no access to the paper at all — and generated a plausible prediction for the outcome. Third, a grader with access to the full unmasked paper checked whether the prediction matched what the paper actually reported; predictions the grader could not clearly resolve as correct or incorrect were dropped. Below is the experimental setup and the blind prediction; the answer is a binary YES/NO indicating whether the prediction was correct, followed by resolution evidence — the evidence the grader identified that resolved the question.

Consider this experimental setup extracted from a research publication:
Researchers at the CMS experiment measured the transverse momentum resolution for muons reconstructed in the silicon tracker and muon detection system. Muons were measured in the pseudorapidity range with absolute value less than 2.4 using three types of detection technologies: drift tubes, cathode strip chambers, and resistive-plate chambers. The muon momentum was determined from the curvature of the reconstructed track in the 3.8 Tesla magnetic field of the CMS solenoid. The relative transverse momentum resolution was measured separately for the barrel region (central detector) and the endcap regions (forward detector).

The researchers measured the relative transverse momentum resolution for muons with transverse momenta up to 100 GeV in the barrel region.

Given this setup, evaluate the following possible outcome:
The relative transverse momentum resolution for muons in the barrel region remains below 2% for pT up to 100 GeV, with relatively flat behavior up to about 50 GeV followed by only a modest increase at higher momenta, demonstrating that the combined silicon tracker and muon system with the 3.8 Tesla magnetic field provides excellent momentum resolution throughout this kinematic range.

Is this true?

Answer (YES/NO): NO